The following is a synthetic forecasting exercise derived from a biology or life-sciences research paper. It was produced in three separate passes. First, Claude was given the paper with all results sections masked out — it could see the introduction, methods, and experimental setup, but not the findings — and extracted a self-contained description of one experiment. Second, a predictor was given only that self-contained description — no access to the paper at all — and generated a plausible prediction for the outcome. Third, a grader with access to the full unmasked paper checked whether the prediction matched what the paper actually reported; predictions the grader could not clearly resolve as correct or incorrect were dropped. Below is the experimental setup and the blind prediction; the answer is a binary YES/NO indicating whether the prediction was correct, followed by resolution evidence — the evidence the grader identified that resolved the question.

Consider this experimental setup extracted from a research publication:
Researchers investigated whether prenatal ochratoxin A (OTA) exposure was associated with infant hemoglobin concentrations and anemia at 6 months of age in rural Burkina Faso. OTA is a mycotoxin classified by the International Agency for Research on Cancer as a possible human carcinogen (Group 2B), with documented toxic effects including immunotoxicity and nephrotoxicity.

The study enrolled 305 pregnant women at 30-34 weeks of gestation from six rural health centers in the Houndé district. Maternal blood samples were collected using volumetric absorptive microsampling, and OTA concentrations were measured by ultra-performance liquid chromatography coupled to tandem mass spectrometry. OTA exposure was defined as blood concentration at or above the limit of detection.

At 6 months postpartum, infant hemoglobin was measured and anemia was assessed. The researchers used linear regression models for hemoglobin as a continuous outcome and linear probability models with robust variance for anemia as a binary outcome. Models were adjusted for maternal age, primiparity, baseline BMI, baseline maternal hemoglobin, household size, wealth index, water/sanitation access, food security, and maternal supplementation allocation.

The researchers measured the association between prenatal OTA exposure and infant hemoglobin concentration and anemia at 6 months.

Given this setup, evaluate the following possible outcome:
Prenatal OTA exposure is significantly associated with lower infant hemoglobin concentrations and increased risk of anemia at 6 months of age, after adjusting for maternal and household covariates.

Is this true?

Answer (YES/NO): NO